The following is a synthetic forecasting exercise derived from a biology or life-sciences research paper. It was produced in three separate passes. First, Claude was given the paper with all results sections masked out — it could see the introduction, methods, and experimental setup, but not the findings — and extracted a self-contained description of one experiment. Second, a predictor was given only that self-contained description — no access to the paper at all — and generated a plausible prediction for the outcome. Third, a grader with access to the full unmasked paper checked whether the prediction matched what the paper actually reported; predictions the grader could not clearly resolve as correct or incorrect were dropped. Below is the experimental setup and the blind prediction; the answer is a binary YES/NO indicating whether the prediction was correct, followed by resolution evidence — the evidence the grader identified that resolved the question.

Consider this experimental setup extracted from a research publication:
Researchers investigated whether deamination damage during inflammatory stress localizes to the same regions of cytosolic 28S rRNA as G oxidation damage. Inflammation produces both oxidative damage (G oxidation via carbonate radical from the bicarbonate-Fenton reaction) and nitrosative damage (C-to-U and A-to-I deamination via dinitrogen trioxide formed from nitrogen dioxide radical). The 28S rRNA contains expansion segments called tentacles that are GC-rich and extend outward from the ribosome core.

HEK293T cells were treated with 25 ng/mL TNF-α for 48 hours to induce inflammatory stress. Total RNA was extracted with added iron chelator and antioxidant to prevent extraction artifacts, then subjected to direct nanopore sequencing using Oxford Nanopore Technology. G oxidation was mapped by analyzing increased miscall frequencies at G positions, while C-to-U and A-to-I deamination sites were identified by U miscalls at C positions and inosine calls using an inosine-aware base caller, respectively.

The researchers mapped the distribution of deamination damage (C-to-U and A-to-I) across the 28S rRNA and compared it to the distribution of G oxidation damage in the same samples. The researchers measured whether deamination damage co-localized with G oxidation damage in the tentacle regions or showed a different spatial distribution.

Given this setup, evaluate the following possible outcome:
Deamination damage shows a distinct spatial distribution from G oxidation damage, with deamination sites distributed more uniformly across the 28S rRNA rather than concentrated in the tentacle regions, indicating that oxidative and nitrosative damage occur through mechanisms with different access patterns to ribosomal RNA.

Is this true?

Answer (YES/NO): NO